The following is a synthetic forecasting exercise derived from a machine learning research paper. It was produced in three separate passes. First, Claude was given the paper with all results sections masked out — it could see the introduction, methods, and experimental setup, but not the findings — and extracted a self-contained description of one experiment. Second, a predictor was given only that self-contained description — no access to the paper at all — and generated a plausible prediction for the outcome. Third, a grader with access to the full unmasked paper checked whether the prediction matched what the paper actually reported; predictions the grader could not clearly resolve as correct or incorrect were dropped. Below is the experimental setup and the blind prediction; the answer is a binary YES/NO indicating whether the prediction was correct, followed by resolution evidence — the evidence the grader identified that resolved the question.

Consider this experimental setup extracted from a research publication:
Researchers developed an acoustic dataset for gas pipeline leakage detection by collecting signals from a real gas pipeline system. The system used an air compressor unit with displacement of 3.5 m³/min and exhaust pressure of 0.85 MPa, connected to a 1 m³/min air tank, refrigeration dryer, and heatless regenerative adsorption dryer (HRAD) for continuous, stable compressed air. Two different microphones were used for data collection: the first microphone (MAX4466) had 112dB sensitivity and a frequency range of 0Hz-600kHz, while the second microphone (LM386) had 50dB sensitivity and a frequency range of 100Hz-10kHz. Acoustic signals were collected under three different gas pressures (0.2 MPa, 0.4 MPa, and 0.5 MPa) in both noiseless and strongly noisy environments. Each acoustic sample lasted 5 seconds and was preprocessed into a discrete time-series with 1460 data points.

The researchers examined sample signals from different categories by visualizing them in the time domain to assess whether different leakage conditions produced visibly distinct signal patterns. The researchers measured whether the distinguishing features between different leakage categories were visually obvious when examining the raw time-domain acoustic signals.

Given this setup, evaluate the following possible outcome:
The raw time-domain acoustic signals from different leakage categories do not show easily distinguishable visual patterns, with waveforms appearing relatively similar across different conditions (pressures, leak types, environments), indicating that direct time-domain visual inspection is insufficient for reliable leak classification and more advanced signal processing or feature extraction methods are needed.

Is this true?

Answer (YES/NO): YES